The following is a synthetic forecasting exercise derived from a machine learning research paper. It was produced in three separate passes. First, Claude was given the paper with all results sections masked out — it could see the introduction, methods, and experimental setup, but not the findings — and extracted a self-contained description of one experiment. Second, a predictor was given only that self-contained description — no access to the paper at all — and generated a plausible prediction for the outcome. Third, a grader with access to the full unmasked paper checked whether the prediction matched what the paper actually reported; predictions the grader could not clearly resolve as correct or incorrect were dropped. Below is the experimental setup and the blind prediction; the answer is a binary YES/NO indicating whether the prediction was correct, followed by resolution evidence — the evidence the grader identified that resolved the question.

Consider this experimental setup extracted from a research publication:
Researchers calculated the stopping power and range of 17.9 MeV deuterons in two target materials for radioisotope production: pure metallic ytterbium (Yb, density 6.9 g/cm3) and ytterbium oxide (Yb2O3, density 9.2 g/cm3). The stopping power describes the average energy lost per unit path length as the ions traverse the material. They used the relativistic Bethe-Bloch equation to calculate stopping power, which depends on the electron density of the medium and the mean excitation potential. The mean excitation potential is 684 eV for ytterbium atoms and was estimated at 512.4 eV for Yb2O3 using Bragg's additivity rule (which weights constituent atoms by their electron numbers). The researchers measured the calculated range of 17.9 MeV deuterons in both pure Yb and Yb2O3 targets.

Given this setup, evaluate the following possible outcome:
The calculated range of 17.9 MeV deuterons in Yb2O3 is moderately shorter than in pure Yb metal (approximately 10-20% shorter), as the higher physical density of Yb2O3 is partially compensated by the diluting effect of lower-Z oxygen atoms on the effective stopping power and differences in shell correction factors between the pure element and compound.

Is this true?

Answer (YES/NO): NO